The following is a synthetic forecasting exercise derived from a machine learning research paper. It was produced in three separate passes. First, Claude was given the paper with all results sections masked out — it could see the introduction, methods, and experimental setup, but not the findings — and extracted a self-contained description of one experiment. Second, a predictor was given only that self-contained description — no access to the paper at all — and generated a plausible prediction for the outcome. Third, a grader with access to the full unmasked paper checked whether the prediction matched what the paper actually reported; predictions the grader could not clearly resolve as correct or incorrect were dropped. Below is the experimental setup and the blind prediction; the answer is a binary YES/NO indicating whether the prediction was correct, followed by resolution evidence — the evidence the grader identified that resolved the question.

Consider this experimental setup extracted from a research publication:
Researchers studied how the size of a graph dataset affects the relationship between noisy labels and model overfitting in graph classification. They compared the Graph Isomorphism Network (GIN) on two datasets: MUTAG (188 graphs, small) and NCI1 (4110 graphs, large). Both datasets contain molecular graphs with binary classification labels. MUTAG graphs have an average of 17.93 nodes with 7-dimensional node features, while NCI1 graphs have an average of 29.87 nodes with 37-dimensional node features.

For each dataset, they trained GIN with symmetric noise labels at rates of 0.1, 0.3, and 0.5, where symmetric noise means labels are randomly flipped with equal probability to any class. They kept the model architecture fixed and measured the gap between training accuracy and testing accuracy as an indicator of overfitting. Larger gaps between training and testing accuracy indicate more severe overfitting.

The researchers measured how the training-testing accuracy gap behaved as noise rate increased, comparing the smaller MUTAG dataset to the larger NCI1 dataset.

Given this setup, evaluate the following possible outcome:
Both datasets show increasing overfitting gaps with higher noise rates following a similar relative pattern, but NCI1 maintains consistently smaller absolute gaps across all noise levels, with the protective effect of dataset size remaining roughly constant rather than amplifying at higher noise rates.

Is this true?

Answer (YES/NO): NO